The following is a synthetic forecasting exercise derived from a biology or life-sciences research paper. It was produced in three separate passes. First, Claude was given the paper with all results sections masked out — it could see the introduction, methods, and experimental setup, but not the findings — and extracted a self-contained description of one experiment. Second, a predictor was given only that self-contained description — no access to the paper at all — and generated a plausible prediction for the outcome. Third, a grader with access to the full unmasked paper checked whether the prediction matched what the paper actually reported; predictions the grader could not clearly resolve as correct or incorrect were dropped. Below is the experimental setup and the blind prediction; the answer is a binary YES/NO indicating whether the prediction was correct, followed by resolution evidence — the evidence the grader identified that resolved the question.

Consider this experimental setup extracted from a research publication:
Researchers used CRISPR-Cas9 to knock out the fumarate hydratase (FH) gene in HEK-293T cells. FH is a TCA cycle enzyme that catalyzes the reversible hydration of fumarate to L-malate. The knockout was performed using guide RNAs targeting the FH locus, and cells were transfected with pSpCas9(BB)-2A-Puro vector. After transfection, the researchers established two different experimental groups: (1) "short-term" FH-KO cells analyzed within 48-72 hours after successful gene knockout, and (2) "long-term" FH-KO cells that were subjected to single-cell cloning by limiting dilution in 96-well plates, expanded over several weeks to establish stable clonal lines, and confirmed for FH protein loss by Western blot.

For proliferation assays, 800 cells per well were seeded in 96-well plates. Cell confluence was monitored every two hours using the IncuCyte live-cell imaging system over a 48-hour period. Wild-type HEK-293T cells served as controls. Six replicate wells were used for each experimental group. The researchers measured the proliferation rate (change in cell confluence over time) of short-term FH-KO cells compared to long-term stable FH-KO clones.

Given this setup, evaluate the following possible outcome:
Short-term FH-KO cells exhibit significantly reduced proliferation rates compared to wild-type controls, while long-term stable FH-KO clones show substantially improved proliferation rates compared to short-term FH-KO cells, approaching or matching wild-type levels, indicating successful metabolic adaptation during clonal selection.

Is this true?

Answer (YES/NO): YES